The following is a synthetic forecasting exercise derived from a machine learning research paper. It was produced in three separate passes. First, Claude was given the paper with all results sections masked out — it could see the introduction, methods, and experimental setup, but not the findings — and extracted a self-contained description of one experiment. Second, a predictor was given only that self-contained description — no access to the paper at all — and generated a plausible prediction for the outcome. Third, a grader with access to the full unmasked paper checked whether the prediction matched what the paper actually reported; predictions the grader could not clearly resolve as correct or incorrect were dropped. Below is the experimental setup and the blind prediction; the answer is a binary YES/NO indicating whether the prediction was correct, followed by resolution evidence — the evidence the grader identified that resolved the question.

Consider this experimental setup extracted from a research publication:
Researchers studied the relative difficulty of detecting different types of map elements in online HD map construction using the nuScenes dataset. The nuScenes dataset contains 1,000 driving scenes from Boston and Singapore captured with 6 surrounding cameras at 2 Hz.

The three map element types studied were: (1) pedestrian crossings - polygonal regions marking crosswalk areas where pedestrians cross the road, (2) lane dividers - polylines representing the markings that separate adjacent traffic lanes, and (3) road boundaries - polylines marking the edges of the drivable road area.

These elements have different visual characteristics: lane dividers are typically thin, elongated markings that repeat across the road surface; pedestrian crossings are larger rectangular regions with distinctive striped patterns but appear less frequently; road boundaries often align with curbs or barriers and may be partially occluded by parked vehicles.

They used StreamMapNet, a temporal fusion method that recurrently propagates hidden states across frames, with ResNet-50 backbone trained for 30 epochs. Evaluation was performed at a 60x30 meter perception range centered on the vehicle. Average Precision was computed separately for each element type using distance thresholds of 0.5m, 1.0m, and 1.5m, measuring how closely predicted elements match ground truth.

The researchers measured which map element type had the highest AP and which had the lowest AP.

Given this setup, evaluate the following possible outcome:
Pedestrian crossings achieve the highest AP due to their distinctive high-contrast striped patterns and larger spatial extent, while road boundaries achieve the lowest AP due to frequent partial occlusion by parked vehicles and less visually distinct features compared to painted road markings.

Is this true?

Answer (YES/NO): NO